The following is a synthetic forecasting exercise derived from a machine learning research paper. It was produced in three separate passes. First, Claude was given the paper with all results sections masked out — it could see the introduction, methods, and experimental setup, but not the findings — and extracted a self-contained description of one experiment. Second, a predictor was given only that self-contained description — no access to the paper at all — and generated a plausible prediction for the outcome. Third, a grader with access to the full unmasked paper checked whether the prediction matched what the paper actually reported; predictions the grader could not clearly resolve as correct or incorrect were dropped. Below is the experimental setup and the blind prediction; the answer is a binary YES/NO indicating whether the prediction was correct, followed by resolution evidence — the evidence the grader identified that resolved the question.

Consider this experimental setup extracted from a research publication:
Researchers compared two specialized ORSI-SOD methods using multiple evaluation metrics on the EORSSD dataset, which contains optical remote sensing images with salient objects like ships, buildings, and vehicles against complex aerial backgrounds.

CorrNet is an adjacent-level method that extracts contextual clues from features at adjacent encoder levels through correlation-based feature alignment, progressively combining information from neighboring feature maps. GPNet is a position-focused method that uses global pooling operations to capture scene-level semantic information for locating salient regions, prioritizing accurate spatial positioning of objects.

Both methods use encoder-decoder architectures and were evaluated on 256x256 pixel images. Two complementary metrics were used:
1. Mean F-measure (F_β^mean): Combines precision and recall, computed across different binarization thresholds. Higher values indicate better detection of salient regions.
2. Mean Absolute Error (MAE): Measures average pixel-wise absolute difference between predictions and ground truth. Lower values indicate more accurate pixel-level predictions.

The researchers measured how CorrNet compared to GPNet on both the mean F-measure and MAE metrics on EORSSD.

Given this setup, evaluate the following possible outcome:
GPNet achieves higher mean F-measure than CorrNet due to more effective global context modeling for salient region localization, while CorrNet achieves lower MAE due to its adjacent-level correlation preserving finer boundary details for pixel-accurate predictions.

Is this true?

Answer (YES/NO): NO